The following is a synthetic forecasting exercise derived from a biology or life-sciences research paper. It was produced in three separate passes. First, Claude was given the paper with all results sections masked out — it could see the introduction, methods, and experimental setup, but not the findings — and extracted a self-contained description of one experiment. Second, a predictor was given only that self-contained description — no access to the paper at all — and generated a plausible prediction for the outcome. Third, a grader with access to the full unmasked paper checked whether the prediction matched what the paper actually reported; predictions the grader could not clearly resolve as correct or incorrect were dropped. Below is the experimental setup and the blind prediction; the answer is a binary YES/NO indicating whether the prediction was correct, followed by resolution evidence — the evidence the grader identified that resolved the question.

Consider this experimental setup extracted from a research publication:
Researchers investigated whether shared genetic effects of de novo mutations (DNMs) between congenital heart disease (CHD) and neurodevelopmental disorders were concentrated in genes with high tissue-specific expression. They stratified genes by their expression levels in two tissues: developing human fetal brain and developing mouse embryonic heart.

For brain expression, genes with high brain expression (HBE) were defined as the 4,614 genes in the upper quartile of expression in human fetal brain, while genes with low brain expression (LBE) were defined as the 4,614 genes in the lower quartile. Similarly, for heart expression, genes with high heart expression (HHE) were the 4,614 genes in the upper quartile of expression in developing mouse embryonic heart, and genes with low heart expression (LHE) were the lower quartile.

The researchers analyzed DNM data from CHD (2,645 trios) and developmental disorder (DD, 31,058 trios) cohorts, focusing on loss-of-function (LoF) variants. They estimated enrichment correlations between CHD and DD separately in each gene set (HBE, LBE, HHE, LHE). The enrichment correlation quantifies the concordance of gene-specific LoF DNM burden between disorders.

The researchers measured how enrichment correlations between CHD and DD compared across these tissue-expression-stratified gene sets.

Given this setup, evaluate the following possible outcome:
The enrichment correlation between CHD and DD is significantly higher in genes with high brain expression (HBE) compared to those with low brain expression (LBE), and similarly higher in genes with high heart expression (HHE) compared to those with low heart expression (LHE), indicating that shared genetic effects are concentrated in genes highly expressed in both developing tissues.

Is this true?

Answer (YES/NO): NO